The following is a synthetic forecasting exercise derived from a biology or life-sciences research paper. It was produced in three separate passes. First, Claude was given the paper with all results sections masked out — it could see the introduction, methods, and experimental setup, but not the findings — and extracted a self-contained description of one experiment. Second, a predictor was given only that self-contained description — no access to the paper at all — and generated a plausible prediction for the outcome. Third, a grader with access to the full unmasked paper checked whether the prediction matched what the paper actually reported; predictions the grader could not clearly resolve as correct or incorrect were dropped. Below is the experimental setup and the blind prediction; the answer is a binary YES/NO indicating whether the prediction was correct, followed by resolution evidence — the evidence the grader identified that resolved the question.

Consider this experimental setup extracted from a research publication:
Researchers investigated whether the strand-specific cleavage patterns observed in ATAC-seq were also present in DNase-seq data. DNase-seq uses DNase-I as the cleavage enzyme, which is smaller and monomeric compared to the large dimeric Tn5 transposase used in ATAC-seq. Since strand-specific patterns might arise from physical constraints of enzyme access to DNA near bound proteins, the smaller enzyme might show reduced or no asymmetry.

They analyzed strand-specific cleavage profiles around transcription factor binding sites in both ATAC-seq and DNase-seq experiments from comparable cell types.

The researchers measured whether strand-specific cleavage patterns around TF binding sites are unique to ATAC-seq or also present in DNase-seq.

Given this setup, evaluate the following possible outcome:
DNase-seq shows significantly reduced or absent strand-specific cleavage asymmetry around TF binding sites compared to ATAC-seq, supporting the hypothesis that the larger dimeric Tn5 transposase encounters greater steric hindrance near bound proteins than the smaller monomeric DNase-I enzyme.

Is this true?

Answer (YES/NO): NO